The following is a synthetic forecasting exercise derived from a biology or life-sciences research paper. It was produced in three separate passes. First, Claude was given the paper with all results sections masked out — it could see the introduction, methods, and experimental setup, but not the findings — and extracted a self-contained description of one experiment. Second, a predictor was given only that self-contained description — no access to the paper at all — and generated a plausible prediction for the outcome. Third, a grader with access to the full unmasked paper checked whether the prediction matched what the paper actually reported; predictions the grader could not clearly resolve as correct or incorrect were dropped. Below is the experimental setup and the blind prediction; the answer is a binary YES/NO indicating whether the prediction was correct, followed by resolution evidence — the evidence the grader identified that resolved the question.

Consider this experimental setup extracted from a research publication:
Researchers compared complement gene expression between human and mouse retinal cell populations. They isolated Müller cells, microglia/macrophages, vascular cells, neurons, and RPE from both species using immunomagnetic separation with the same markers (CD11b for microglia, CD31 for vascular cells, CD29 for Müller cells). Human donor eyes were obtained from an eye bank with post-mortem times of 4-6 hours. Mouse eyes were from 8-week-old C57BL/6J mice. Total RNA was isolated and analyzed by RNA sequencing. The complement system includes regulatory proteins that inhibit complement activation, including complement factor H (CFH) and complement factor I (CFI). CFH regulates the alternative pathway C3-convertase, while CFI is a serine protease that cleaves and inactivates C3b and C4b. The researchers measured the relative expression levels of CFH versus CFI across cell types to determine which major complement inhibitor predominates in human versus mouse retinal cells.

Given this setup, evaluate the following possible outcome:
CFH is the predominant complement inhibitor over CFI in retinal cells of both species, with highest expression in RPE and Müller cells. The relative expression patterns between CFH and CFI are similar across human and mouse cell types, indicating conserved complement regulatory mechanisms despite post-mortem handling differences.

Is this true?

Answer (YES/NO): NO